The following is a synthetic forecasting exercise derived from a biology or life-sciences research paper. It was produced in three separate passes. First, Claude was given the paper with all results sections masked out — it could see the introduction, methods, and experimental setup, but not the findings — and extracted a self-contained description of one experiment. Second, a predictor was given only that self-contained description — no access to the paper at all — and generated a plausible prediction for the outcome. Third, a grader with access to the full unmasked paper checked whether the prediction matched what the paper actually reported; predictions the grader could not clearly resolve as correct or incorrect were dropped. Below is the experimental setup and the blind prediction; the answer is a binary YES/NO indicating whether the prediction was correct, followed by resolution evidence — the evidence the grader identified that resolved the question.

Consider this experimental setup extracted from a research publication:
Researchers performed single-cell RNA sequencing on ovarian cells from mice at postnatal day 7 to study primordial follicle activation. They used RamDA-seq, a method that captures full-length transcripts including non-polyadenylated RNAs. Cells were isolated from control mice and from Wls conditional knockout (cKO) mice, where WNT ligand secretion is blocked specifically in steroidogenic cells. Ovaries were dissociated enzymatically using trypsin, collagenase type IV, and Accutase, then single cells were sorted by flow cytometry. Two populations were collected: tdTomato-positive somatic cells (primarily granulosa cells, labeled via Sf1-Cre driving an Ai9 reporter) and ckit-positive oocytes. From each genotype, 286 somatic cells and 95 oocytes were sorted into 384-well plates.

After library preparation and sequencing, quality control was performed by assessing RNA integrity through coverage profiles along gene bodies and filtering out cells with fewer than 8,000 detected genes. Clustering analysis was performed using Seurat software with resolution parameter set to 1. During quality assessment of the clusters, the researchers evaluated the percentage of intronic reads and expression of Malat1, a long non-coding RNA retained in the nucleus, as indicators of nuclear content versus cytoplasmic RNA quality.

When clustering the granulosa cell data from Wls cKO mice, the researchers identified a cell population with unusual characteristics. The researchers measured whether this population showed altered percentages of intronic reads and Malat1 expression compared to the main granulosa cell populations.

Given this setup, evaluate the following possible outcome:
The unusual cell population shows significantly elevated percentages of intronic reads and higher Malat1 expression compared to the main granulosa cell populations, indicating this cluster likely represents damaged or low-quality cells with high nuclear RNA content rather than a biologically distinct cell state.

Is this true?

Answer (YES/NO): NO